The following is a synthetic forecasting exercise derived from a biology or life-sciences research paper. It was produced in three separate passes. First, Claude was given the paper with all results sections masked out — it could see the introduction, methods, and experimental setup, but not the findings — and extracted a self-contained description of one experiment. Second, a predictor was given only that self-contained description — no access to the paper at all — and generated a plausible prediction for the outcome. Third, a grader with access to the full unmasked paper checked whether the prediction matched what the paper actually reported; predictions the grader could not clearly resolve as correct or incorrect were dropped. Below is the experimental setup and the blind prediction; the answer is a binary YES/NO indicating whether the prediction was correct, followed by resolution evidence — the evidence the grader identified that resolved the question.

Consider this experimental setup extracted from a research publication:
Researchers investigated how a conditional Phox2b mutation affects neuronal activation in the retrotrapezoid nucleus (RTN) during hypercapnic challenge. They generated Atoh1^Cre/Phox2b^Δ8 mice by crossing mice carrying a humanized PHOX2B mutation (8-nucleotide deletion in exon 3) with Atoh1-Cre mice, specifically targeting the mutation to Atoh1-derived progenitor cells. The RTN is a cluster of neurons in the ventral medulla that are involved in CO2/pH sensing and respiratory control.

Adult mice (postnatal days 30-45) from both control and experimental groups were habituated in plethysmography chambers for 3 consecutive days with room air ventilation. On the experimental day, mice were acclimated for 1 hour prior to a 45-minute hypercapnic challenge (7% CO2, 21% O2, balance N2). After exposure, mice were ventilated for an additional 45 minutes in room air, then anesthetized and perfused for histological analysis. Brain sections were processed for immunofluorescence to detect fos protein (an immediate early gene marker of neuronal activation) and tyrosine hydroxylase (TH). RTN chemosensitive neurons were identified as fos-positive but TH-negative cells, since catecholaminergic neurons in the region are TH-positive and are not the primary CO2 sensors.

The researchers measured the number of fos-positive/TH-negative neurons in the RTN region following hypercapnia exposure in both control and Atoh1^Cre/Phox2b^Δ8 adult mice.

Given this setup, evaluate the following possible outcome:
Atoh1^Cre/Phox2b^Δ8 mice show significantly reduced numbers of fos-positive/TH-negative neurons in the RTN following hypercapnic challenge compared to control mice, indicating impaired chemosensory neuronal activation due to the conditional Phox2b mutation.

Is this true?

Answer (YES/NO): YES